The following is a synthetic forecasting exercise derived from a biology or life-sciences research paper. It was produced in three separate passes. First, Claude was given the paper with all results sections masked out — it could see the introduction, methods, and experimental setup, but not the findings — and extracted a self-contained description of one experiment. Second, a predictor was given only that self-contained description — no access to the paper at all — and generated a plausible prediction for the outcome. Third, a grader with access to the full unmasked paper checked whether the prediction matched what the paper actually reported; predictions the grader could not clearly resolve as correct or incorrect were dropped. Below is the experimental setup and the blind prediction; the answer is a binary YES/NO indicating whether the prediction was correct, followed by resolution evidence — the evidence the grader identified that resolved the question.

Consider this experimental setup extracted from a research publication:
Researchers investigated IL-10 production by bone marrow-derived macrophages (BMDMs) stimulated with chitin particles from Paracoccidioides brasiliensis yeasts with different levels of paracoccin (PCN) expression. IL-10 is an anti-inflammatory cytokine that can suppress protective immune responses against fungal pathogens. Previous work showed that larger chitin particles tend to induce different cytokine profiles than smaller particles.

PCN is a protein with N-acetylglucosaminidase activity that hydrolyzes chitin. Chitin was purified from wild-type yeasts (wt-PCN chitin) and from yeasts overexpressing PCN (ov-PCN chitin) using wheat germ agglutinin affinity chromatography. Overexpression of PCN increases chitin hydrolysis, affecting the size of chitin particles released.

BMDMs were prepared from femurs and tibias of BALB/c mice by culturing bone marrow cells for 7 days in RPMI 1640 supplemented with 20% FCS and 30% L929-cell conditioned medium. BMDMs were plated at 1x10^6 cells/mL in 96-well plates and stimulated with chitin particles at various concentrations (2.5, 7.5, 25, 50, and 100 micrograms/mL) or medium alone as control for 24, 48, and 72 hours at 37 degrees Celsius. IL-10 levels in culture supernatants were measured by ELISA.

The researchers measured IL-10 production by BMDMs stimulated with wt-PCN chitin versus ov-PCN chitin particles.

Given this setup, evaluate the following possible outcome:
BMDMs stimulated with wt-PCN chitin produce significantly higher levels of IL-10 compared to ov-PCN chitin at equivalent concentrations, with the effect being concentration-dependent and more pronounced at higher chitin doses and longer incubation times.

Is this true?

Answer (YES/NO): NO